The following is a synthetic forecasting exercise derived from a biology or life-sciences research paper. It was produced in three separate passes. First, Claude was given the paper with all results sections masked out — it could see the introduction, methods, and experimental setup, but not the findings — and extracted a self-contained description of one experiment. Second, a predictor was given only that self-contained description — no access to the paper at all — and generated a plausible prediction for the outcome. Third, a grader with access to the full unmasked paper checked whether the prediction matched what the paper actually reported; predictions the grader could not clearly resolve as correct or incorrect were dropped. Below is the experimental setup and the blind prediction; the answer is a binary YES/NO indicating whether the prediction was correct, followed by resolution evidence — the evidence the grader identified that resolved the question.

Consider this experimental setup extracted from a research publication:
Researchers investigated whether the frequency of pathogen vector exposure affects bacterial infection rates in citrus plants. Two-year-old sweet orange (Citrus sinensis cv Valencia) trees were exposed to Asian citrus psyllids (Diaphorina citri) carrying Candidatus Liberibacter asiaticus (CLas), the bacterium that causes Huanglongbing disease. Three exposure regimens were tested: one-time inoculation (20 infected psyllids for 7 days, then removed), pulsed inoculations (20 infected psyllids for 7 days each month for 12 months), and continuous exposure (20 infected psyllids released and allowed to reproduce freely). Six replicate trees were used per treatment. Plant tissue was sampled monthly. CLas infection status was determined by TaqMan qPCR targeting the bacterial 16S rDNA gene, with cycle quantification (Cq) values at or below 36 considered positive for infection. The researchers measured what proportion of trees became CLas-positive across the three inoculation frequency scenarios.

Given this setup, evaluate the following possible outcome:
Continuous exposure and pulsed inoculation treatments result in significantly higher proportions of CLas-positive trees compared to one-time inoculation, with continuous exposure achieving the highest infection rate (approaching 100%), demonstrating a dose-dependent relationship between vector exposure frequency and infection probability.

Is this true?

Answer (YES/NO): NO